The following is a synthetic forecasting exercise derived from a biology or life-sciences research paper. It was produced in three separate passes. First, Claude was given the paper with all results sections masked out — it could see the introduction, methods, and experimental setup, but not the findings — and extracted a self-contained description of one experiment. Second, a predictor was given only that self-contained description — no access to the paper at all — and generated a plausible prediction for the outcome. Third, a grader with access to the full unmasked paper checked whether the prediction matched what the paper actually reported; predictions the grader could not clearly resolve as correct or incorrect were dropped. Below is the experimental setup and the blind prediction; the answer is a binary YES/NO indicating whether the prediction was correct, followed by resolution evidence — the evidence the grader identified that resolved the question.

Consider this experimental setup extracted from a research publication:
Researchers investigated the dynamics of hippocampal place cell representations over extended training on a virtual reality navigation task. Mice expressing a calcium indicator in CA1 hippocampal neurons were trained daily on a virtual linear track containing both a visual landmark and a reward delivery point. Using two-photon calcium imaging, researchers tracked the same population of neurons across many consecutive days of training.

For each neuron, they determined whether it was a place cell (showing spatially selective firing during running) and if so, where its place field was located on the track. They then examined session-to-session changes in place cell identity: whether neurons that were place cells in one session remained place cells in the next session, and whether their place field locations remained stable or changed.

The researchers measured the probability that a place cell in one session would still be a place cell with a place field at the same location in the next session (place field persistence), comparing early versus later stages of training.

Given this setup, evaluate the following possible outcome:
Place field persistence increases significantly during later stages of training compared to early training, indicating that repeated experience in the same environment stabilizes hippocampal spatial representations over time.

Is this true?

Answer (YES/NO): YES